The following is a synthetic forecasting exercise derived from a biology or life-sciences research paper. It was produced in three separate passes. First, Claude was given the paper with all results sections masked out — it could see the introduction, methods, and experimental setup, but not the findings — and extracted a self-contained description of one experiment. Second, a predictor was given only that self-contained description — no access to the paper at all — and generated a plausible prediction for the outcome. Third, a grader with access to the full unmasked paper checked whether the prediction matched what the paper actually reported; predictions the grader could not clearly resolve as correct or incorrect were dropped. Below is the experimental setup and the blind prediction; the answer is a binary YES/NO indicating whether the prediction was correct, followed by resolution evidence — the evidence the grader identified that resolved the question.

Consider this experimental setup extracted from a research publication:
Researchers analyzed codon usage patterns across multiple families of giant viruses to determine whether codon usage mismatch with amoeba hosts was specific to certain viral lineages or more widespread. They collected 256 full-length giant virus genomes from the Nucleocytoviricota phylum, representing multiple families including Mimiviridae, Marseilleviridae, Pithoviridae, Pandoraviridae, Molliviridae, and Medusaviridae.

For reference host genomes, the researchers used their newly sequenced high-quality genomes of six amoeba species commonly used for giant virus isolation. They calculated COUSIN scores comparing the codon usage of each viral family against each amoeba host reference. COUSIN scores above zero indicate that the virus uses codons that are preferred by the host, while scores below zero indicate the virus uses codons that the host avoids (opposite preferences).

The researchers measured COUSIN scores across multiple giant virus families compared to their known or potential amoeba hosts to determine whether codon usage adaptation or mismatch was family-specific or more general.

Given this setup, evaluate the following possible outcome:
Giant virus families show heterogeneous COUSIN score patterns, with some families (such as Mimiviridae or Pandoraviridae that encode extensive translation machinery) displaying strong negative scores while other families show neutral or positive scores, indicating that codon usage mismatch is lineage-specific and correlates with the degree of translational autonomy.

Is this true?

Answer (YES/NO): NO